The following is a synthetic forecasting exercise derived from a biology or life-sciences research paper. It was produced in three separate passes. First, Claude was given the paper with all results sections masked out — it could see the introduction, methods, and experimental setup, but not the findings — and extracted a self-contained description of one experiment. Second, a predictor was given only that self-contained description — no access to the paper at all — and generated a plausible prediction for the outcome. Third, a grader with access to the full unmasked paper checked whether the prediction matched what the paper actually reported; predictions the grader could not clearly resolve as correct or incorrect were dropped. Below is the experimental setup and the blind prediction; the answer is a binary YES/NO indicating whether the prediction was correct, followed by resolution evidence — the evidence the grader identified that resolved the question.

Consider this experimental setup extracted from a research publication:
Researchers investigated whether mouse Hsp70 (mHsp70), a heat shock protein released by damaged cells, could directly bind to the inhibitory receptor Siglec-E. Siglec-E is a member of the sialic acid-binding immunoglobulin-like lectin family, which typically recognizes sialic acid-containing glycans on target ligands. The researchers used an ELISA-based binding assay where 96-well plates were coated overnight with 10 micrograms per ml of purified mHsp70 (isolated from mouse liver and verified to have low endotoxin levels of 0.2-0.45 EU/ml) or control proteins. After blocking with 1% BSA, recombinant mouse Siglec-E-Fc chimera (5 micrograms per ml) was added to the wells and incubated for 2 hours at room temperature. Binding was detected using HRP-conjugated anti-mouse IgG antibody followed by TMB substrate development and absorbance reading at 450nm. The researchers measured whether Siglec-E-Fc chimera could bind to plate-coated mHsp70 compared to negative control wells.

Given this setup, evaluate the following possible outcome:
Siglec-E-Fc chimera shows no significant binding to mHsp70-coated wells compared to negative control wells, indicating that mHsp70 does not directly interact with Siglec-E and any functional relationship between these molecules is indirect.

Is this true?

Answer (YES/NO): NO